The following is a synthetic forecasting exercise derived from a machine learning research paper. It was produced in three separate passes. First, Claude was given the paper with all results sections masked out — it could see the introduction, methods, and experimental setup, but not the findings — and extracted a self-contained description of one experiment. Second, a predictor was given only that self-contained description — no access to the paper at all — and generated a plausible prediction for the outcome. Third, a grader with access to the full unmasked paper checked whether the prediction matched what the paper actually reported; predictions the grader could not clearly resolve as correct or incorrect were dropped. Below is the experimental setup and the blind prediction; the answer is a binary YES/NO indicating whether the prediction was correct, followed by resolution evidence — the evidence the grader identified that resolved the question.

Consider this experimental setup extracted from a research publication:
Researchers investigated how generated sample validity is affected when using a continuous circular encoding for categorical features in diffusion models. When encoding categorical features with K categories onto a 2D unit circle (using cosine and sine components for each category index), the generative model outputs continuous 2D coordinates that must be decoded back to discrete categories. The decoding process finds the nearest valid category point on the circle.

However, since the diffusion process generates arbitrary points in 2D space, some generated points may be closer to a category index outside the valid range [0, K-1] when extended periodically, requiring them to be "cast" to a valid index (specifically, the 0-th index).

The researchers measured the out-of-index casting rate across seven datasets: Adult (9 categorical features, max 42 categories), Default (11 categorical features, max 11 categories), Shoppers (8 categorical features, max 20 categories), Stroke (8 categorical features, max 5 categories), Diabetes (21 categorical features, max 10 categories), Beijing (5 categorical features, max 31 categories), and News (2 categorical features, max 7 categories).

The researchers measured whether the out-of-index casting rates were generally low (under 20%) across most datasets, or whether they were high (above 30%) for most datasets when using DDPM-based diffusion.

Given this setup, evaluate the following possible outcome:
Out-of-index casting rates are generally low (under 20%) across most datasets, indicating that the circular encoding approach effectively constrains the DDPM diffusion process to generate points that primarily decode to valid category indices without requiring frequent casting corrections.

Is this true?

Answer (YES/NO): YES